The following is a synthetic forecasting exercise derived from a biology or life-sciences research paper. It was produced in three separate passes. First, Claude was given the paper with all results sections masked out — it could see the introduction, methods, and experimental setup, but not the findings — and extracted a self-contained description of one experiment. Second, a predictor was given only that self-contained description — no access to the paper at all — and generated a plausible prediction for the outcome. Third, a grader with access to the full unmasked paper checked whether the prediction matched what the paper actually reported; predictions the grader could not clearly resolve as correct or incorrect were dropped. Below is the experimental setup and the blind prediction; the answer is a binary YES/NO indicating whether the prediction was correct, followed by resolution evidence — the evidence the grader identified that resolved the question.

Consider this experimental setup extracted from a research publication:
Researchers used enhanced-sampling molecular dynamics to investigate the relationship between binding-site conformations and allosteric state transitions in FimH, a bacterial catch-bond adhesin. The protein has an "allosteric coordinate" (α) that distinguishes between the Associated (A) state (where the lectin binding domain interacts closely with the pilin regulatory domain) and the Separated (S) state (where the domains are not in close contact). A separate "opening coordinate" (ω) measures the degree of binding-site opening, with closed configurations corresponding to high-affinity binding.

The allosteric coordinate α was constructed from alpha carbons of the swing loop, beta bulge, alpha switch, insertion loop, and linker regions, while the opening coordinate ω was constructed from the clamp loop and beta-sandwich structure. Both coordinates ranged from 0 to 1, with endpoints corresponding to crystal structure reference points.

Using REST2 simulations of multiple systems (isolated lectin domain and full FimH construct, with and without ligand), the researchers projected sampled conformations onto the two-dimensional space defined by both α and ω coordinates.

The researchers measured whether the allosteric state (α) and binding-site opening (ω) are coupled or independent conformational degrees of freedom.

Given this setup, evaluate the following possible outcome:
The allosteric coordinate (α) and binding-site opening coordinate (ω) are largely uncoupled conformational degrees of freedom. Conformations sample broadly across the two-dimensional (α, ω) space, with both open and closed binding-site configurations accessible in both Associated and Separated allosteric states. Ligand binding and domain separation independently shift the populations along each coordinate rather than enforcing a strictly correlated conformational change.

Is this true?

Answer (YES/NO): YES